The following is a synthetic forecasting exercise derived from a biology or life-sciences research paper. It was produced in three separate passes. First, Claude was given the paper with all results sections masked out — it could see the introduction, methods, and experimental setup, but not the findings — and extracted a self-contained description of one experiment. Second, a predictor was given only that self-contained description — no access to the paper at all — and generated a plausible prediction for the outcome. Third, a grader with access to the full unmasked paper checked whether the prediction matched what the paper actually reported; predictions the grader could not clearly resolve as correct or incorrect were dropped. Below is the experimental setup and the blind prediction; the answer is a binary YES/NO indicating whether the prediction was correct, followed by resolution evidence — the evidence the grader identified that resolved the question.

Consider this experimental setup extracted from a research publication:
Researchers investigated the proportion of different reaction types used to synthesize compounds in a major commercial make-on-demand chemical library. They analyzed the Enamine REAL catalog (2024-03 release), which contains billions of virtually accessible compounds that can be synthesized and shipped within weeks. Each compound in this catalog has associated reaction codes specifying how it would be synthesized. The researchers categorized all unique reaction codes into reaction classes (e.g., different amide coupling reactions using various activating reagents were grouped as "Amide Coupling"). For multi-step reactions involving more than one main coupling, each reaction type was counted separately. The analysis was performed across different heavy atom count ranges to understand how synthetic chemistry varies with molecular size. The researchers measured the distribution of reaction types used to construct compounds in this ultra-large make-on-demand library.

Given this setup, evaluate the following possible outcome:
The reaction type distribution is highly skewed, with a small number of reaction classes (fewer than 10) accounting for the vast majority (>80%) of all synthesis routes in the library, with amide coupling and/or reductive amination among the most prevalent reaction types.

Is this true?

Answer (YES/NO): NO